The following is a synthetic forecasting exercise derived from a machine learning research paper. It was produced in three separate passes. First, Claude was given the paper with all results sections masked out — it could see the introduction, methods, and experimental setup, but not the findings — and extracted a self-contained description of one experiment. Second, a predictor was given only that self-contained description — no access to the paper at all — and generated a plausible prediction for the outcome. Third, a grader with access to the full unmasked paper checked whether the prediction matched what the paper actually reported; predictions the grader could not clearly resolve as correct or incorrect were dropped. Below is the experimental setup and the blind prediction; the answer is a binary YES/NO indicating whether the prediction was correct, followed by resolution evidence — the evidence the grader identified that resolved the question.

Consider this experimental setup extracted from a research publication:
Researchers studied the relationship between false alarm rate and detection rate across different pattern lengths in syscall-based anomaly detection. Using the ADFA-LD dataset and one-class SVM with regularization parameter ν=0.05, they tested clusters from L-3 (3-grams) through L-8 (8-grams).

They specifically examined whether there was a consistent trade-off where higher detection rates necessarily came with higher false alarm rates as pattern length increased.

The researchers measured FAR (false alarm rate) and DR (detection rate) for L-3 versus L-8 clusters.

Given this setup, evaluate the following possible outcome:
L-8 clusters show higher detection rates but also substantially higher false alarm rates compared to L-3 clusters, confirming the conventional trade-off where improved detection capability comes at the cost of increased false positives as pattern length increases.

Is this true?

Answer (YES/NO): YES